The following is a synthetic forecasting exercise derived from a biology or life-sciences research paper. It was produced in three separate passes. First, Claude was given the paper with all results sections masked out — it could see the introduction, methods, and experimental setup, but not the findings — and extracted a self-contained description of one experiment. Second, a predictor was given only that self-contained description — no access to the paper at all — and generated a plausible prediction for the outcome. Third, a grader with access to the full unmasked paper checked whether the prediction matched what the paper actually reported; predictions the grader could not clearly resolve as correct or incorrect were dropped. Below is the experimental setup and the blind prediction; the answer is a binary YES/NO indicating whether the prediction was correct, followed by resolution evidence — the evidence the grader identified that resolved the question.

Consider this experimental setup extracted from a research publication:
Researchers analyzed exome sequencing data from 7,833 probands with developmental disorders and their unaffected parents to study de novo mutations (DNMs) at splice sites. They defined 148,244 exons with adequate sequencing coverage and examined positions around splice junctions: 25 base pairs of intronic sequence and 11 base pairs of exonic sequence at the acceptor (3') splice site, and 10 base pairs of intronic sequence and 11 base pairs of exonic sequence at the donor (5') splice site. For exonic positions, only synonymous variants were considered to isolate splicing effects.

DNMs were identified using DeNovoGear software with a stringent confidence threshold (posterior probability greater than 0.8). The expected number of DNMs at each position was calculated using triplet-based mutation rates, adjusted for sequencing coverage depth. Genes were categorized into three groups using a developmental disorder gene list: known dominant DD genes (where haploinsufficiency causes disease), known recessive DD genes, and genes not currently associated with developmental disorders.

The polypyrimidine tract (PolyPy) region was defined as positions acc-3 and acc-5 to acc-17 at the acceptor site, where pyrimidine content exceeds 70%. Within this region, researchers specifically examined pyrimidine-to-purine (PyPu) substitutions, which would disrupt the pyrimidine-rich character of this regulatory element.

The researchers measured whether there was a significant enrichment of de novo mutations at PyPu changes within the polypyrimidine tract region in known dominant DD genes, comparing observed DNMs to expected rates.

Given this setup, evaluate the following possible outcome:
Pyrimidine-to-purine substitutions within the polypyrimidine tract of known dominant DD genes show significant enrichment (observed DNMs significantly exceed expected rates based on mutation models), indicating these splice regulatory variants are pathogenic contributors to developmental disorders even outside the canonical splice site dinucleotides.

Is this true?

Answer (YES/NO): YES